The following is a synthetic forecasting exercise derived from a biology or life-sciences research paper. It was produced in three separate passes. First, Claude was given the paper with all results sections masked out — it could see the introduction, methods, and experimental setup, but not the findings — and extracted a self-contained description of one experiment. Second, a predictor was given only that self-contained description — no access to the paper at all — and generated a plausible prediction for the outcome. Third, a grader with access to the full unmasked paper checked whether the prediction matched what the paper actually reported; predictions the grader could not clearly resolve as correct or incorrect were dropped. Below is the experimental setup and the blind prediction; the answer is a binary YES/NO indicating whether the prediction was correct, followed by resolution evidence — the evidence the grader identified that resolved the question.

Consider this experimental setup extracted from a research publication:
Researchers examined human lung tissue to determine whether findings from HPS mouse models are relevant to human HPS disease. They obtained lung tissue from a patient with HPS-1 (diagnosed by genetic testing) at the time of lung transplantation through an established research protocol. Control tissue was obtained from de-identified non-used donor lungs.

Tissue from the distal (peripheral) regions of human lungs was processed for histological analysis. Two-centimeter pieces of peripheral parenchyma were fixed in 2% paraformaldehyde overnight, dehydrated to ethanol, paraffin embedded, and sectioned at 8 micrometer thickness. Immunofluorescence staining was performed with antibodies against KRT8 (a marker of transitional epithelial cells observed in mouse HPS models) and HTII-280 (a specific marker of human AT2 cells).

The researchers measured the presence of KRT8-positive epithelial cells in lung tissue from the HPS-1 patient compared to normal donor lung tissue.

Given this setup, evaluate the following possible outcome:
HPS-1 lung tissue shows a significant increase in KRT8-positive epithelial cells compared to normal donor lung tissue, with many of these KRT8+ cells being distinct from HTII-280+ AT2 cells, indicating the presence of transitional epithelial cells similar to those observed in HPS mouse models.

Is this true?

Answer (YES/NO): YES